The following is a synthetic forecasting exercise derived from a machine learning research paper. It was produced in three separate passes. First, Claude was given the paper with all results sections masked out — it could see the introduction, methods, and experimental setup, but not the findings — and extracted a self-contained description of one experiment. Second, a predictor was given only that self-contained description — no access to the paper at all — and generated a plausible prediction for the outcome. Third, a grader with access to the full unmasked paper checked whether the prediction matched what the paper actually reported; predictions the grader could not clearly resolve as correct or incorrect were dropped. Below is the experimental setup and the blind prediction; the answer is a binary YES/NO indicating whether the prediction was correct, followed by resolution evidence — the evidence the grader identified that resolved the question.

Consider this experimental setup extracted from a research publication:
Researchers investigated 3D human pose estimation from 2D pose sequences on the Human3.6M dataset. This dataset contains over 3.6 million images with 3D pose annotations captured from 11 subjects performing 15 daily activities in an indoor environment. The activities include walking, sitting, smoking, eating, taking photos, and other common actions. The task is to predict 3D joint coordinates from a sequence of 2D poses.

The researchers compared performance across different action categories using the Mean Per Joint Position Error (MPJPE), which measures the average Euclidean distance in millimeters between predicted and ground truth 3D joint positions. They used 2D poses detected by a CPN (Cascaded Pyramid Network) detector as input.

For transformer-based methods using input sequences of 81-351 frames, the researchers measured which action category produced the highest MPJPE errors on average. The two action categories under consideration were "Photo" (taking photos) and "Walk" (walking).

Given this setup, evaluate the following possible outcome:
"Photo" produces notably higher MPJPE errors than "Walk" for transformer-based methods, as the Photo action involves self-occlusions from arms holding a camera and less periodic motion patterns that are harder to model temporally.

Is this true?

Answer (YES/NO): YES